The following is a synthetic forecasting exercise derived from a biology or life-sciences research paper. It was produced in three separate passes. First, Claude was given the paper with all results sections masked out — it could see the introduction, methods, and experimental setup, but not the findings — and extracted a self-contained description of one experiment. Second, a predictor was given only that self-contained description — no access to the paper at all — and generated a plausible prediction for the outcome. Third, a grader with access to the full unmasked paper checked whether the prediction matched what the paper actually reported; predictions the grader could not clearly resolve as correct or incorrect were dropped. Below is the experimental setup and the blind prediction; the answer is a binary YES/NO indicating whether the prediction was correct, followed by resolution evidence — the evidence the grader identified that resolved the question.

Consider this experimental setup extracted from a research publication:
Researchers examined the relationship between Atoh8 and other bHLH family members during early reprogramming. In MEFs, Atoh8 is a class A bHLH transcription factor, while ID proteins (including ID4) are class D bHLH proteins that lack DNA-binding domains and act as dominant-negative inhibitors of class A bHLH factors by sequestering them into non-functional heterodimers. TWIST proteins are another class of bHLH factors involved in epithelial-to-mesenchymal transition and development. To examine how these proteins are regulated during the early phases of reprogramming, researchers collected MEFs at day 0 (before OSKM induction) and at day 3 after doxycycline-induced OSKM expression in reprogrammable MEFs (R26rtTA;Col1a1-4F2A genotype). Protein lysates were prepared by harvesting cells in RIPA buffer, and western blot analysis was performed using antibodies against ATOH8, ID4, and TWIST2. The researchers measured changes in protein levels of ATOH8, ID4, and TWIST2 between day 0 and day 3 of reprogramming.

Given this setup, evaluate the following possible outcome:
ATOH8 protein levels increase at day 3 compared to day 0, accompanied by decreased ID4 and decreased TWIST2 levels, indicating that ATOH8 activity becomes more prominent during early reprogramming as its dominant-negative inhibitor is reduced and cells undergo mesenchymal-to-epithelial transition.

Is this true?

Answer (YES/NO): NO